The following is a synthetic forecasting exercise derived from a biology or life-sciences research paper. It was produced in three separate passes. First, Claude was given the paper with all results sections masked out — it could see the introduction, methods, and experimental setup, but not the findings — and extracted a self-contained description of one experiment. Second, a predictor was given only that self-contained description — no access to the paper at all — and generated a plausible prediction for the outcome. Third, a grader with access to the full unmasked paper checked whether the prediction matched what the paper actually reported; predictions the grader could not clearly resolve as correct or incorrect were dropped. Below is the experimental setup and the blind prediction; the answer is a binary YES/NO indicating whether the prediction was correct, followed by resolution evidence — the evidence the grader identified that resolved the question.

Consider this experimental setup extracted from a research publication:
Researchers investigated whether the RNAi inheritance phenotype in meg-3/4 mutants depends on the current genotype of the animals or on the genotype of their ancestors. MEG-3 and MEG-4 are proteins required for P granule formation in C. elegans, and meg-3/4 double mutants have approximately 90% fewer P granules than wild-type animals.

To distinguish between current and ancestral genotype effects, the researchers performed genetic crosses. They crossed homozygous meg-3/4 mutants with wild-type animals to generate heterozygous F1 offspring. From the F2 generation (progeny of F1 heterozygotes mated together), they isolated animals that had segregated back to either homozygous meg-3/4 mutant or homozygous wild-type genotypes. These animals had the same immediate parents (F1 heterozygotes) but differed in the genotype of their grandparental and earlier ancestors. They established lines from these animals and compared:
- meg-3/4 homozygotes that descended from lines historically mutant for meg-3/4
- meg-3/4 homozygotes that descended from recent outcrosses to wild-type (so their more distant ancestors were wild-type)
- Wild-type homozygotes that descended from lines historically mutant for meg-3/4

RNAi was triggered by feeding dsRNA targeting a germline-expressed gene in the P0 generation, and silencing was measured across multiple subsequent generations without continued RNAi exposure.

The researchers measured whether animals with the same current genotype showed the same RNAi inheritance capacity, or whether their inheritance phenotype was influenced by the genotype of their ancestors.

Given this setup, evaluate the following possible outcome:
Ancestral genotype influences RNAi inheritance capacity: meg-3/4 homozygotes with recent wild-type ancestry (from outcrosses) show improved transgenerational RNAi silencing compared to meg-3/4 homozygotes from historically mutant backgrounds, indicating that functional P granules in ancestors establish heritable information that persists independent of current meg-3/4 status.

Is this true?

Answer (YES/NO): YES